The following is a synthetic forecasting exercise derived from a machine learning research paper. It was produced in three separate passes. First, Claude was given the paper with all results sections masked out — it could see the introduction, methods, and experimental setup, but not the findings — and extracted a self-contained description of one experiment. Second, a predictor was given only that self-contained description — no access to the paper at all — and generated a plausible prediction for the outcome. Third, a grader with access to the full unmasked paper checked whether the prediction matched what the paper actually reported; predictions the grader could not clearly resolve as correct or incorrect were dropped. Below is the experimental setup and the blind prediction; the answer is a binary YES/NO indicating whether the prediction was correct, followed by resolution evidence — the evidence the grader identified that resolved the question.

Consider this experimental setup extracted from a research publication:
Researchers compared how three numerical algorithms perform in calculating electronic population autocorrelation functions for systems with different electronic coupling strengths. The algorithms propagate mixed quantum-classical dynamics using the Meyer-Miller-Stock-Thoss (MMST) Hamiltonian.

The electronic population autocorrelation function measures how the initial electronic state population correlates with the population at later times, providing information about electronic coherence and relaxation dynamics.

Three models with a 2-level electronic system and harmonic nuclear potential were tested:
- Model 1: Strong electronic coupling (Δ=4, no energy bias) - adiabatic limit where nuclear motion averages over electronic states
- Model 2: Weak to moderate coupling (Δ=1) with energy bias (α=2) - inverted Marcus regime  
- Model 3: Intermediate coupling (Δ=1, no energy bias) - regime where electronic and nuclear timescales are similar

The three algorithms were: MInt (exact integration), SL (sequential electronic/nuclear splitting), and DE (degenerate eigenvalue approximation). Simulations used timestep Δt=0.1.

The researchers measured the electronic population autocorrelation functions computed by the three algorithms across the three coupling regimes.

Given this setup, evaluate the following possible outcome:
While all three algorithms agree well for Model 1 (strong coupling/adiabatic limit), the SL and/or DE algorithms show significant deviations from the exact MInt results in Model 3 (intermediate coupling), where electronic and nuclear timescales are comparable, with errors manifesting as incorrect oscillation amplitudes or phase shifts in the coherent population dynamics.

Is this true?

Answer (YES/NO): NO